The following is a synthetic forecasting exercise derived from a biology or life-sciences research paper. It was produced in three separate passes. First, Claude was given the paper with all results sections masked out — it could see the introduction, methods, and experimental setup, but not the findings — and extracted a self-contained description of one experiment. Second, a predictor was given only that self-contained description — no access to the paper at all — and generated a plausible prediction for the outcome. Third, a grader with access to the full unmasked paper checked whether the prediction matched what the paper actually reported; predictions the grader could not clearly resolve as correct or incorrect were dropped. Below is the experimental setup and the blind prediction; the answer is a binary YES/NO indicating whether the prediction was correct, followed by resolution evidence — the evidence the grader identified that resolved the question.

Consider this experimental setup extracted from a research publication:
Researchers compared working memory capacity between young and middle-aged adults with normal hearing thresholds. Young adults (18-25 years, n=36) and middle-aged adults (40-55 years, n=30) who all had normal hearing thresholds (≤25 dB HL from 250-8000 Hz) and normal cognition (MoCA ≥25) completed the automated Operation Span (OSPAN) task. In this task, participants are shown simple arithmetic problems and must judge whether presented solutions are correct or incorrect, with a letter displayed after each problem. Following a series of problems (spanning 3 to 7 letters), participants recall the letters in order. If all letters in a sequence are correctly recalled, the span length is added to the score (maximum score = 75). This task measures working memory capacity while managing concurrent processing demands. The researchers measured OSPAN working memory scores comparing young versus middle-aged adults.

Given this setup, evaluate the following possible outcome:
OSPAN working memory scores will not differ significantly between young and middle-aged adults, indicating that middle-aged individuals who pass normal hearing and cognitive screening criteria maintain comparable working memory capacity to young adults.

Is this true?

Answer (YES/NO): YES